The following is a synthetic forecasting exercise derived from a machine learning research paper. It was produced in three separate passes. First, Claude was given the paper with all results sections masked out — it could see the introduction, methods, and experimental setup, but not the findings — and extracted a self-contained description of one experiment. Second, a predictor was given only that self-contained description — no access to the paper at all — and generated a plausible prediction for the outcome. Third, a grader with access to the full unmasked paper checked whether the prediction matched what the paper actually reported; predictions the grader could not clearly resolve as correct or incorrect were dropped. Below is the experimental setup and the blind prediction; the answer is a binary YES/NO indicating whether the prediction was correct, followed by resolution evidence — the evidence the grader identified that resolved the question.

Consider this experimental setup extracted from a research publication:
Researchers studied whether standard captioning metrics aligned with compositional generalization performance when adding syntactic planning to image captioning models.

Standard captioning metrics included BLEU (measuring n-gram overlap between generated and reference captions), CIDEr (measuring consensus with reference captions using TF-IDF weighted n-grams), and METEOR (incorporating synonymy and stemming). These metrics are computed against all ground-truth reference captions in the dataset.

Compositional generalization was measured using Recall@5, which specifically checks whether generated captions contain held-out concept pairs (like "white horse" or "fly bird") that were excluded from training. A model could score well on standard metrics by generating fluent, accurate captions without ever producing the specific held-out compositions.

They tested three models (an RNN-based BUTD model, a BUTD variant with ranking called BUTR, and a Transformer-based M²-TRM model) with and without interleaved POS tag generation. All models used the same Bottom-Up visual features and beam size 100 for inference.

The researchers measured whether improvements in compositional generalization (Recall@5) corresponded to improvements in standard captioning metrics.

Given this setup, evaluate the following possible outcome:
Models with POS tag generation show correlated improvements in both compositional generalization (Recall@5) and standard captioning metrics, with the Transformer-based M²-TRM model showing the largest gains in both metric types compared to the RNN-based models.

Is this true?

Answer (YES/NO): NO